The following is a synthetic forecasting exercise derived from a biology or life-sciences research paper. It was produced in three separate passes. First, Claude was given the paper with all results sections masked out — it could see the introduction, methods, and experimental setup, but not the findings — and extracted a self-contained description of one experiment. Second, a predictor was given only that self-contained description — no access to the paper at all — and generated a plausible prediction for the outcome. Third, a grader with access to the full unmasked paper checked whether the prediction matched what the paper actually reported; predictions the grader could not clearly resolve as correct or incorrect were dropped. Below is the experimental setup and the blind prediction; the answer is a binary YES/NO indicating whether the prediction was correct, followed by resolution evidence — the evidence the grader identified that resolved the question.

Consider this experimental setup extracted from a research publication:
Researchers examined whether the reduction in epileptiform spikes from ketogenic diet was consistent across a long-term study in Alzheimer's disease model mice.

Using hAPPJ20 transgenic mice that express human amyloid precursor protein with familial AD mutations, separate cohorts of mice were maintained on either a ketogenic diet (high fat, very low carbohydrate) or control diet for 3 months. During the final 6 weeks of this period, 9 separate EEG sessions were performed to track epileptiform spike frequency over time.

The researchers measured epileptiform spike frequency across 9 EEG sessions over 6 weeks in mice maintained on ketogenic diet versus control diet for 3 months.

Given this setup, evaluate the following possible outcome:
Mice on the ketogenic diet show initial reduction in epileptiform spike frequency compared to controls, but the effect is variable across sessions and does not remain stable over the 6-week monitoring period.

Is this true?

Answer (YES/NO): NO